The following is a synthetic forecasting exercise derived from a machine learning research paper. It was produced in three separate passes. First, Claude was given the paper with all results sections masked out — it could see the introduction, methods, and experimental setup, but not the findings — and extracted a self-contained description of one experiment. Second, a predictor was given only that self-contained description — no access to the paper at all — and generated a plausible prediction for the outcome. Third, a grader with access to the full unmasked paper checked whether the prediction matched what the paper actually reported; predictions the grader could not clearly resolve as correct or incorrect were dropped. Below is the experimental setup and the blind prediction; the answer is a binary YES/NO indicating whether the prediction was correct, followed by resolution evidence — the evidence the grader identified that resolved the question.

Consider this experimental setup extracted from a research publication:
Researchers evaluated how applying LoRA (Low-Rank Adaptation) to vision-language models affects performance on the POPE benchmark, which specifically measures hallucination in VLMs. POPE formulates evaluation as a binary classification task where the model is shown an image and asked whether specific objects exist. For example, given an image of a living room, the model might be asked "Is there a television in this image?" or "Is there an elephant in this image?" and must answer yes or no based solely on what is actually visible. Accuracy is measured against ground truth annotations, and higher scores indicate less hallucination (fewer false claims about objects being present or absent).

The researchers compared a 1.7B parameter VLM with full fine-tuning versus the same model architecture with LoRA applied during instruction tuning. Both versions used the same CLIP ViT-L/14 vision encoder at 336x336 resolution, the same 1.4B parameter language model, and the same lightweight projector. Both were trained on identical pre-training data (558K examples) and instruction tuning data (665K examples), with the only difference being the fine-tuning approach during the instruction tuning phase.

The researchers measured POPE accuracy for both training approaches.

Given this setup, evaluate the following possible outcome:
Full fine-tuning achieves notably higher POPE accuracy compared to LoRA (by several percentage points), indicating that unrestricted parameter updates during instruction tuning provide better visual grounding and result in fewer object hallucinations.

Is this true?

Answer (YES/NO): NO